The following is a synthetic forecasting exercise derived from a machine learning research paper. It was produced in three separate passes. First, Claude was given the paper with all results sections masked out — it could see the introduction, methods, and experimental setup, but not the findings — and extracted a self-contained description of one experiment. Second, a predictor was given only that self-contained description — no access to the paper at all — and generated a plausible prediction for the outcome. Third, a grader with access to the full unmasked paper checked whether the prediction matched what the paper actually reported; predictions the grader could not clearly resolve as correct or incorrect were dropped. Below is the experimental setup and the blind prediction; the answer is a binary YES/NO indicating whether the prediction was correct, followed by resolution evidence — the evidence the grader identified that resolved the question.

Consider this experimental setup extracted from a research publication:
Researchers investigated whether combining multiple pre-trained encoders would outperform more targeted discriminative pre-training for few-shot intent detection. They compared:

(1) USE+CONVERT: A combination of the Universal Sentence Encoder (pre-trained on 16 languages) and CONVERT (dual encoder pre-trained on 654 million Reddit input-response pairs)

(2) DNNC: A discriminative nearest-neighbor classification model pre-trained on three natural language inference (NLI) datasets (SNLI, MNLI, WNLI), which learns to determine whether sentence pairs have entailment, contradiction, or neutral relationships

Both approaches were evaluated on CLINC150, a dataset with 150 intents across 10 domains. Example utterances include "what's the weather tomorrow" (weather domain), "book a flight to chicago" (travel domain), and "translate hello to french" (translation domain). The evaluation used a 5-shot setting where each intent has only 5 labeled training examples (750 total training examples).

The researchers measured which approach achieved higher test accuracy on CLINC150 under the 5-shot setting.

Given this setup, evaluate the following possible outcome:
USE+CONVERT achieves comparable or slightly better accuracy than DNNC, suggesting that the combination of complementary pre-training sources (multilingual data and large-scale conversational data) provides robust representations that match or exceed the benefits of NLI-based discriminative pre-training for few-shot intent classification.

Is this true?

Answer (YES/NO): NO